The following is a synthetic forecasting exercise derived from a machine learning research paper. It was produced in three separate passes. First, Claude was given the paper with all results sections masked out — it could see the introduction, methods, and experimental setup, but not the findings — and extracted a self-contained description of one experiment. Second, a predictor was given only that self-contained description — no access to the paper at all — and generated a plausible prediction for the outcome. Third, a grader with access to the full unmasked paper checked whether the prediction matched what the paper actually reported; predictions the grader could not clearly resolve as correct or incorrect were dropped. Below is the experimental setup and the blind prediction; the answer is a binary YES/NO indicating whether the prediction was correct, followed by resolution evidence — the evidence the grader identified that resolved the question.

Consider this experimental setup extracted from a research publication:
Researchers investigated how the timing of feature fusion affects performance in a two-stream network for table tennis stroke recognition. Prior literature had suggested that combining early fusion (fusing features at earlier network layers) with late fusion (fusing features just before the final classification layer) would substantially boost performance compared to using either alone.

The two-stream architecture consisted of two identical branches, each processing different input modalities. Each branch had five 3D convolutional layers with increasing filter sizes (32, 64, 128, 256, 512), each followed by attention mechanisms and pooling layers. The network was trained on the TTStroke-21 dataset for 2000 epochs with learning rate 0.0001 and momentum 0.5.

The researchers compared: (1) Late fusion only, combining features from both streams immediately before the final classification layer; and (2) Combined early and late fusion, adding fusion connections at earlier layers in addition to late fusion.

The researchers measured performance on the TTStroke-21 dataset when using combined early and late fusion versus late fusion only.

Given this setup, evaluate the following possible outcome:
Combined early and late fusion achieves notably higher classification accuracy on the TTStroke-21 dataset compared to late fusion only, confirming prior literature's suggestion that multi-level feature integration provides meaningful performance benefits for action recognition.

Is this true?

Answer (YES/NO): NO